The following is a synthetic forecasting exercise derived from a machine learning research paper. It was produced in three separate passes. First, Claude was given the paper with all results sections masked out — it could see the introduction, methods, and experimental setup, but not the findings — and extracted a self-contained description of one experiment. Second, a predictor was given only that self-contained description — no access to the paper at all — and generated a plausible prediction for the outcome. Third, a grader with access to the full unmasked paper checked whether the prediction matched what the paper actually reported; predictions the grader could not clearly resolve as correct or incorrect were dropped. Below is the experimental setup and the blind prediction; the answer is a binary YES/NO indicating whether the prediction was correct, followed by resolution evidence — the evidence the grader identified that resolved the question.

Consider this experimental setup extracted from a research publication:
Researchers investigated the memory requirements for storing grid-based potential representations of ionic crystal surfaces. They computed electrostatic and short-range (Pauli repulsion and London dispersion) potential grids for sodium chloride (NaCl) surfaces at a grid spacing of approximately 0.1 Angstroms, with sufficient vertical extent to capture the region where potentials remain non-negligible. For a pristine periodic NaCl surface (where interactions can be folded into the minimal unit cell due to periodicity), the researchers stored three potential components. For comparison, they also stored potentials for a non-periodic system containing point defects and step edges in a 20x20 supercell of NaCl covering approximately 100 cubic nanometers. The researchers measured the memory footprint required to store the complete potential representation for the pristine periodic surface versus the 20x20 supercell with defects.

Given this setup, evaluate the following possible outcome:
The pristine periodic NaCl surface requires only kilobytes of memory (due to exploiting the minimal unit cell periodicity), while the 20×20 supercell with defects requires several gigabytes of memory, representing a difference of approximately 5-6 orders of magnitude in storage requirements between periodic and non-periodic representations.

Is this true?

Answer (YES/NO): NO